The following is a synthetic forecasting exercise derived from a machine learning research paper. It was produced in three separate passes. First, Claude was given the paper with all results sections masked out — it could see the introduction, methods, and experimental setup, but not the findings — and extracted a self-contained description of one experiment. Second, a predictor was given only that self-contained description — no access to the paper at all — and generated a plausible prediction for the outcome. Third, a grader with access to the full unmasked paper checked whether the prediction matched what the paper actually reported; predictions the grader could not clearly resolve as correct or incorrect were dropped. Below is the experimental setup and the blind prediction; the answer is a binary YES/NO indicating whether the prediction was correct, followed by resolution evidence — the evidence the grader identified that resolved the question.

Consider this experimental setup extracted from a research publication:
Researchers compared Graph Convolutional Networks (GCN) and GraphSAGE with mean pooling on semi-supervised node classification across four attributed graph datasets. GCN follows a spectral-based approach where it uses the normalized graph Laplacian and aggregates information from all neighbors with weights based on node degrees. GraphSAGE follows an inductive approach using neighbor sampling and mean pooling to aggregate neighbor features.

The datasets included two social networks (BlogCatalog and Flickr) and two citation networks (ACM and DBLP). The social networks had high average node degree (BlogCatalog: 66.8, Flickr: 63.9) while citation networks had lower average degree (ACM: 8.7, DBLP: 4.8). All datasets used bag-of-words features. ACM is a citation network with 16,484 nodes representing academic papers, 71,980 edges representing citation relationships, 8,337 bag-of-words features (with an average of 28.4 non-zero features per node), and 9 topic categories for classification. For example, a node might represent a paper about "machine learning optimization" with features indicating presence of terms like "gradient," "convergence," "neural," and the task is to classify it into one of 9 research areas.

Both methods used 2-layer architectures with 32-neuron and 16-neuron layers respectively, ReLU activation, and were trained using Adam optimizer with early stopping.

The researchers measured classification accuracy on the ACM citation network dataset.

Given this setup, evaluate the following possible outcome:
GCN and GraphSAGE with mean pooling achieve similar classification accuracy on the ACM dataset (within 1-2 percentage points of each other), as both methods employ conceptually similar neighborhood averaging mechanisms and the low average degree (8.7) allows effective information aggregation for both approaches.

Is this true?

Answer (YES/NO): NO